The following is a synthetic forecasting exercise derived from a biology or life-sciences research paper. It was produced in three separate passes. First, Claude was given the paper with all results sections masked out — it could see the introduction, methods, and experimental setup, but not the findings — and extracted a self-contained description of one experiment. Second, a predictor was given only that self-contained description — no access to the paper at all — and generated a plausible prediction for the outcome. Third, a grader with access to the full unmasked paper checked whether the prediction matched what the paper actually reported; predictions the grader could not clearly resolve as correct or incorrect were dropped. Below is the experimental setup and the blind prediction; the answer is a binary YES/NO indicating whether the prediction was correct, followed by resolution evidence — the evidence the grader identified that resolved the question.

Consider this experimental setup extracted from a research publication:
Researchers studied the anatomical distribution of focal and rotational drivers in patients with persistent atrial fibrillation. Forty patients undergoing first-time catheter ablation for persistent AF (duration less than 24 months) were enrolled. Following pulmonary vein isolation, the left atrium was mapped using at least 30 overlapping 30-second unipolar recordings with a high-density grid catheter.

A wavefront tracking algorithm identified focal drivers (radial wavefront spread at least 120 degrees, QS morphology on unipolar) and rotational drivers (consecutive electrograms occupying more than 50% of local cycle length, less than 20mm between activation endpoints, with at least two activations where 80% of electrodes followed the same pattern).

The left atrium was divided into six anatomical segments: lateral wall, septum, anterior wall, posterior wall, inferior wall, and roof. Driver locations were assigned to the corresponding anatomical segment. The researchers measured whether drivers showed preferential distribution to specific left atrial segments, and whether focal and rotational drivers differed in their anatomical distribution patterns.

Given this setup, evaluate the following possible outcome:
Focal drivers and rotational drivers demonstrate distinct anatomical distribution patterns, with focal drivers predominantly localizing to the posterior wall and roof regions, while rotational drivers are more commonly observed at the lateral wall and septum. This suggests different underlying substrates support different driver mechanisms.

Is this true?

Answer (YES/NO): NO